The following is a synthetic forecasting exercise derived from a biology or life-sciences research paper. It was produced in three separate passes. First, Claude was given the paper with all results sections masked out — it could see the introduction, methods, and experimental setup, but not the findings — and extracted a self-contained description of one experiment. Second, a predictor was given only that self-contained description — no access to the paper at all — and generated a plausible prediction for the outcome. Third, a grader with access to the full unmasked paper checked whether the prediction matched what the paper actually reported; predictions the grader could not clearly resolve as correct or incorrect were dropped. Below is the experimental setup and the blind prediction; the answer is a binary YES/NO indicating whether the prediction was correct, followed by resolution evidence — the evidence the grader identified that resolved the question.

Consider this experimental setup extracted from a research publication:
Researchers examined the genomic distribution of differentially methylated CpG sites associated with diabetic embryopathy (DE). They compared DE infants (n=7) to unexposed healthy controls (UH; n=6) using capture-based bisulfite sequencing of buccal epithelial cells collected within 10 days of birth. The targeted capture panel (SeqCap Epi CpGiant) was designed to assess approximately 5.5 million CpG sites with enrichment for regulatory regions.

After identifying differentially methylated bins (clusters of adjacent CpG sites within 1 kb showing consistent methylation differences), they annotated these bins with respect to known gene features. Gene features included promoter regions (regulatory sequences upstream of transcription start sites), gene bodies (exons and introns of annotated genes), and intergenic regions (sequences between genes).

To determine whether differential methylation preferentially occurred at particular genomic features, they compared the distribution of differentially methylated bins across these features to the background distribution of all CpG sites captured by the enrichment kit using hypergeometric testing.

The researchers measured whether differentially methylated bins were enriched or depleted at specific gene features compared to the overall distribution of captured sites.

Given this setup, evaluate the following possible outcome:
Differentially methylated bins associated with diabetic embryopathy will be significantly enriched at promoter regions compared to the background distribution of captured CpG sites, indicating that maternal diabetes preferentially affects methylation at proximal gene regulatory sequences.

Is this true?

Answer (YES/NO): NO